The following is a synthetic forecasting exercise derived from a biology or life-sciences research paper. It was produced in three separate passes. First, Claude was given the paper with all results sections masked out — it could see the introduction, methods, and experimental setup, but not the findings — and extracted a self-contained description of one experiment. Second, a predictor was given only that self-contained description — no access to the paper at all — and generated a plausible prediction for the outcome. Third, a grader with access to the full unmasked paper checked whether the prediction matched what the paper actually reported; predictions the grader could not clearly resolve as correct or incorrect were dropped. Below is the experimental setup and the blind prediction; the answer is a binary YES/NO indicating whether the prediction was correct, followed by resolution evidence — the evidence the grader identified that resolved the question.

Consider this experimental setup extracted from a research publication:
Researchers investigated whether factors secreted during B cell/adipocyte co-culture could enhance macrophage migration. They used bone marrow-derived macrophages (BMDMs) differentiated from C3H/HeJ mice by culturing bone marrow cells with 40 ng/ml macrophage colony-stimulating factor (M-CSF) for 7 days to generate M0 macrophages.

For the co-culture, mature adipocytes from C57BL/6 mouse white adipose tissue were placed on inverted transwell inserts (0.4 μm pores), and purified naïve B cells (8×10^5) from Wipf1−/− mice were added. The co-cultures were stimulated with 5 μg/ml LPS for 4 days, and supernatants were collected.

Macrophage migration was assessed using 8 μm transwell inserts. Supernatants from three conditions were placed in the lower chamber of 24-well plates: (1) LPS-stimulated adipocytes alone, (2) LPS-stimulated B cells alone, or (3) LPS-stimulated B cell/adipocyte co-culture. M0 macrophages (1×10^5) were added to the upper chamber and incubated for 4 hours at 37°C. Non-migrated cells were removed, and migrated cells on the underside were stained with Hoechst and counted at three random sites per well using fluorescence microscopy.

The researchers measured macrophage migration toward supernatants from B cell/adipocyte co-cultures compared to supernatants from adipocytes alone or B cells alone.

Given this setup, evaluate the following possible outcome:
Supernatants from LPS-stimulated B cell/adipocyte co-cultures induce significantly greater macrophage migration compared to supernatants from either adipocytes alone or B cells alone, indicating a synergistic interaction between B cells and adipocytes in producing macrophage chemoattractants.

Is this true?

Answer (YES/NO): YES